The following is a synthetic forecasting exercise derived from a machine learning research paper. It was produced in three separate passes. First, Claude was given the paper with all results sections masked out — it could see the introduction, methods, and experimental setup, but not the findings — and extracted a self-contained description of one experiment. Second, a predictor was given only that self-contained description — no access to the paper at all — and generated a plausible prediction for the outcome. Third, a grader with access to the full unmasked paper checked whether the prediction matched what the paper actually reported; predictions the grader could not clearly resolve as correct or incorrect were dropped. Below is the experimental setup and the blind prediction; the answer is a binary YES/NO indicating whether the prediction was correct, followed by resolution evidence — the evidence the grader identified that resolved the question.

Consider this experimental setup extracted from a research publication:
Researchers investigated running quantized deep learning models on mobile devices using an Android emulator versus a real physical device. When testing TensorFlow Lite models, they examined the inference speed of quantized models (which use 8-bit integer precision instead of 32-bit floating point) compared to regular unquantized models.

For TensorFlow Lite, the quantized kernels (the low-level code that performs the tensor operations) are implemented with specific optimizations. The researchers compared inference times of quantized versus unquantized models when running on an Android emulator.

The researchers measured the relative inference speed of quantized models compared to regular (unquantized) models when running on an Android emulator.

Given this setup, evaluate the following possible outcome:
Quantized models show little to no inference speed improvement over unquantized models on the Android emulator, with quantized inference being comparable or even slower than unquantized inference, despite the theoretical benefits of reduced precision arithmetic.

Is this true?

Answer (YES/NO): YES